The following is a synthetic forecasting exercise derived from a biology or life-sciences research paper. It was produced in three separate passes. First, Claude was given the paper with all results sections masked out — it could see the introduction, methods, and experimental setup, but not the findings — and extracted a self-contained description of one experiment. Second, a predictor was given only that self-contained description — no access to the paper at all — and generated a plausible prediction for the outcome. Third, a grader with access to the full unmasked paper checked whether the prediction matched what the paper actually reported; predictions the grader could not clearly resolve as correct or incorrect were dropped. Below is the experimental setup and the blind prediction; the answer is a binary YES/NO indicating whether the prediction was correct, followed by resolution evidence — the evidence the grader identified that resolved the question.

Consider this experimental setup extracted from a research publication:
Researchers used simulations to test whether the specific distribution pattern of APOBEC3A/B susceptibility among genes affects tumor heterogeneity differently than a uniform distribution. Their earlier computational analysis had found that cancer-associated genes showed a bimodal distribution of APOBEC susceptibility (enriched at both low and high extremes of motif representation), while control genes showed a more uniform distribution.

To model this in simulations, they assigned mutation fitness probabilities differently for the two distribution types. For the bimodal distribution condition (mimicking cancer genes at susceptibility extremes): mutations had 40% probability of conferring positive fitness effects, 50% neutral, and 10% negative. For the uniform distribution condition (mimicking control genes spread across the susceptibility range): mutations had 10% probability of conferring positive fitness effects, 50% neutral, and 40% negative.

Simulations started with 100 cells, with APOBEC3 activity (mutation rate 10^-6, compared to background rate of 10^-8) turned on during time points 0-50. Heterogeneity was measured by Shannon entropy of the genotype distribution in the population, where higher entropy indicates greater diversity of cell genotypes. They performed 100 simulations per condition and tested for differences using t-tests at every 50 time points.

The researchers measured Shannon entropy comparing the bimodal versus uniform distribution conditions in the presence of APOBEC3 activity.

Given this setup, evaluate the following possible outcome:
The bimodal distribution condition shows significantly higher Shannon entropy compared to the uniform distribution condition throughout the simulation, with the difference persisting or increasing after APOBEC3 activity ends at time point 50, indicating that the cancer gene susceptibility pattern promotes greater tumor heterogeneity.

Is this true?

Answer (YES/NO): YES